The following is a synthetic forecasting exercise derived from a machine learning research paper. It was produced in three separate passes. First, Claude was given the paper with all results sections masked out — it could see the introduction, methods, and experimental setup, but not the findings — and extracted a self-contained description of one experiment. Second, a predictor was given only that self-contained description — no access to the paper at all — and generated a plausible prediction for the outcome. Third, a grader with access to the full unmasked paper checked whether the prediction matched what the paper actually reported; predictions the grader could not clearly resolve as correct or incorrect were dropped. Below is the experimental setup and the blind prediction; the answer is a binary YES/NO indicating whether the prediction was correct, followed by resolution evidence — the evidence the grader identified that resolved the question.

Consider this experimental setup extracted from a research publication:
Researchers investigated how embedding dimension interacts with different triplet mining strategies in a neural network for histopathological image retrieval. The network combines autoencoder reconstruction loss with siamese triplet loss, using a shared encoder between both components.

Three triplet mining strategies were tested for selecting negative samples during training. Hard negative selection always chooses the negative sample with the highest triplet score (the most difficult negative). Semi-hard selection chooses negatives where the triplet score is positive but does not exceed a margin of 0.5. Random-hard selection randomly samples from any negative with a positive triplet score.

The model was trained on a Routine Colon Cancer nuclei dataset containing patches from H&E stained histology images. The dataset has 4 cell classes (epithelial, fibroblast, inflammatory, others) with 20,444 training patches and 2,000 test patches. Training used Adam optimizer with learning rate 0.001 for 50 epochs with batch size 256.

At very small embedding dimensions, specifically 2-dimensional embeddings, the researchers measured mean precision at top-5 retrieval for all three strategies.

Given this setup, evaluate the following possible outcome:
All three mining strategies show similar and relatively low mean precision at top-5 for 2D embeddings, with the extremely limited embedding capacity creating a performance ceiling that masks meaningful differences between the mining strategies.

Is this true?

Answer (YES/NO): NO